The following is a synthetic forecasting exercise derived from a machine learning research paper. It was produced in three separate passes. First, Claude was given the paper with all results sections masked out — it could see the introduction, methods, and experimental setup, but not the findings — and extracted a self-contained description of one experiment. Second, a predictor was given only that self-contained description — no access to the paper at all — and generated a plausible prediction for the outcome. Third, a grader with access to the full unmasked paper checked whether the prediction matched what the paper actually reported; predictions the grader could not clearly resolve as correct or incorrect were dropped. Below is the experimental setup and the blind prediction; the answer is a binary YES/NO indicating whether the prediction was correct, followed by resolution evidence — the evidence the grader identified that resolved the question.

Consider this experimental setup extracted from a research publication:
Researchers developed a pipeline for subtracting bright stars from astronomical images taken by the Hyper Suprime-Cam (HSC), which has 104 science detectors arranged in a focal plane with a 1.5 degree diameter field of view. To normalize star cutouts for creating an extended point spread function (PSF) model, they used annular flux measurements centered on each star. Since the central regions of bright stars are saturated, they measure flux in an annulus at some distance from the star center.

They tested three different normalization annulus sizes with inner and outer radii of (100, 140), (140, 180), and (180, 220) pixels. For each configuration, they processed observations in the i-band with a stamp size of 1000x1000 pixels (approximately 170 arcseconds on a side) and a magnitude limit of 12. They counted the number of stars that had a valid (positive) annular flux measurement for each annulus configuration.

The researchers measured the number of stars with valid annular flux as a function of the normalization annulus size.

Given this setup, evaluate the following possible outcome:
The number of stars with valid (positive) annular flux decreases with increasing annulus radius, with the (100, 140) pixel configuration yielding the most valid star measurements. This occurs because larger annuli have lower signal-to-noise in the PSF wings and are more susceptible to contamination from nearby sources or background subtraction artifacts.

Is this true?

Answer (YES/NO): NO